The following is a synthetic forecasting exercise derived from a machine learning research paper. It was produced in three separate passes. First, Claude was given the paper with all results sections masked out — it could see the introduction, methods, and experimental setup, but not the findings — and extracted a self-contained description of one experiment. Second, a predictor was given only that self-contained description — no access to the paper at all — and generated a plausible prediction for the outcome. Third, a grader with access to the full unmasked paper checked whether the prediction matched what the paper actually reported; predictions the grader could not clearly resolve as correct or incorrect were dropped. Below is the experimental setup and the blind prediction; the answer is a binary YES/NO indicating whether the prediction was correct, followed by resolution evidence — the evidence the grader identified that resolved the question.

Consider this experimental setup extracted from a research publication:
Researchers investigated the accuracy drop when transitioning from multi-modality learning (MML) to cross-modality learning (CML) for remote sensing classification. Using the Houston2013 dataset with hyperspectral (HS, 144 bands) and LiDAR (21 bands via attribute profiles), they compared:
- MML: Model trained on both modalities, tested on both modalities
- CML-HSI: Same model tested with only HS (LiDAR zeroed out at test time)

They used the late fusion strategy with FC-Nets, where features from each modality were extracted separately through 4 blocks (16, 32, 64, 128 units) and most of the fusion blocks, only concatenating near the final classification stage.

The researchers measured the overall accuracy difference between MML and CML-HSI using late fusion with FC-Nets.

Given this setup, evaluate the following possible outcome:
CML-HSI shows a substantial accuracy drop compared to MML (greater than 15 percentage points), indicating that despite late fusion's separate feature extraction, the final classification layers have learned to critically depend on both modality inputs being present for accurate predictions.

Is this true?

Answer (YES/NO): YES